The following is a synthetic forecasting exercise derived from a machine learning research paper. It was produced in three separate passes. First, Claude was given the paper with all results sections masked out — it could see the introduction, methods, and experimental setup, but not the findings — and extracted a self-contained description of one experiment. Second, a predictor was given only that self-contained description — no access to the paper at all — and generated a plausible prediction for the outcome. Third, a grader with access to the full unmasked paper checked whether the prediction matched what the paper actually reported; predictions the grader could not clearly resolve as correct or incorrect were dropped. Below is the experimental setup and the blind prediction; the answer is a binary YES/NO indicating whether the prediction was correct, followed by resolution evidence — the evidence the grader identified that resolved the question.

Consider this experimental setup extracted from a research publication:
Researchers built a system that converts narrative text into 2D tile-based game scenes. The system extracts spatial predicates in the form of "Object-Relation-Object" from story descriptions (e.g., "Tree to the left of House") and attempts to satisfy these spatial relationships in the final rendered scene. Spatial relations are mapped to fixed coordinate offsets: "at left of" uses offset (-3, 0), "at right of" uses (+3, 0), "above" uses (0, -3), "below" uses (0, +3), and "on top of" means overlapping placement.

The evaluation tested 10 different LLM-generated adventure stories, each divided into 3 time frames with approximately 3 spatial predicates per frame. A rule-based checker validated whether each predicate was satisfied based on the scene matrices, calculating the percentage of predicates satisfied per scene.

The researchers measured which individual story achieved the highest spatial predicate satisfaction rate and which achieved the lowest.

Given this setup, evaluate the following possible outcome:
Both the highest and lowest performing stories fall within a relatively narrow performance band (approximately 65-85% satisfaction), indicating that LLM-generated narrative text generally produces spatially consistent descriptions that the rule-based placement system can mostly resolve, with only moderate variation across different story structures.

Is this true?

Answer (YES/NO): NO